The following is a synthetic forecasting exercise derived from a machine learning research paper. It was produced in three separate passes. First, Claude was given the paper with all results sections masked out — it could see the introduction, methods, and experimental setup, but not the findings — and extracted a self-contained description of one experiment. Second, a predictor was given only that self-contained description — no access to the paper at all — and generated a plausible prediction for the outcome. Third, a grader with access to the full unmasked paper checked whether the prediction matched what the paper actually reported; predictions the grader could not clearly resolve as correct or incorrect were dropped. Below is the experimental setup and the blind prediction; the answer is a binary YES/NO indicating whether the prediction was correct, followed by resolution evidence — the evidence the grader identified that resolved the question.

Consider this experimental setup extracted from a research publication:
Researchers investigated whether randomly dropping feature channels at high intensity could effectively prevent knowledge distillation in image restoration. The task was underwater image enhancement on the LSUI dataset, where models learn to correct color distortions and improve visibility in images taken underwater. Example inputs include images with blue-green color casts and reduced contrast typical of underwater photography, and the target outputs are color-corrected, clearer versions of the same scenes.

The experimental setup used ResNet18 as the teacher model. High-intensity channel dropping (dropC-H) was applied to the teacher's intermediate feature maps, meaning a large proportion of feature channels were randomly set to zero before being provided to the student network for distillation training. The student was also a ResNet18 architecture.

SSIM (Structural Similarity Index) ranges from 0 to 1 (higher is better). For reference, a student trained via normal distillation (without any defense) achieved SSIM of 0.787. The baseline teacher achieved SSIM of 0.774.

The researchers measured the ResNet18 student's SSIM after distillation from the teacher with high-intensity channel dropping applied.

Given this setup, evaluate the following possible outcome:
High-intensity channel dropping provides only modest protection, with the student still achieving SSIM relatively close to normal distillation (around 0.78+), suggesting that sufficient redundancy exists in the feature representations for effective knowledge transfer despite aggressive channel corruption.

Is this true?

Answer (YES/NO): NO